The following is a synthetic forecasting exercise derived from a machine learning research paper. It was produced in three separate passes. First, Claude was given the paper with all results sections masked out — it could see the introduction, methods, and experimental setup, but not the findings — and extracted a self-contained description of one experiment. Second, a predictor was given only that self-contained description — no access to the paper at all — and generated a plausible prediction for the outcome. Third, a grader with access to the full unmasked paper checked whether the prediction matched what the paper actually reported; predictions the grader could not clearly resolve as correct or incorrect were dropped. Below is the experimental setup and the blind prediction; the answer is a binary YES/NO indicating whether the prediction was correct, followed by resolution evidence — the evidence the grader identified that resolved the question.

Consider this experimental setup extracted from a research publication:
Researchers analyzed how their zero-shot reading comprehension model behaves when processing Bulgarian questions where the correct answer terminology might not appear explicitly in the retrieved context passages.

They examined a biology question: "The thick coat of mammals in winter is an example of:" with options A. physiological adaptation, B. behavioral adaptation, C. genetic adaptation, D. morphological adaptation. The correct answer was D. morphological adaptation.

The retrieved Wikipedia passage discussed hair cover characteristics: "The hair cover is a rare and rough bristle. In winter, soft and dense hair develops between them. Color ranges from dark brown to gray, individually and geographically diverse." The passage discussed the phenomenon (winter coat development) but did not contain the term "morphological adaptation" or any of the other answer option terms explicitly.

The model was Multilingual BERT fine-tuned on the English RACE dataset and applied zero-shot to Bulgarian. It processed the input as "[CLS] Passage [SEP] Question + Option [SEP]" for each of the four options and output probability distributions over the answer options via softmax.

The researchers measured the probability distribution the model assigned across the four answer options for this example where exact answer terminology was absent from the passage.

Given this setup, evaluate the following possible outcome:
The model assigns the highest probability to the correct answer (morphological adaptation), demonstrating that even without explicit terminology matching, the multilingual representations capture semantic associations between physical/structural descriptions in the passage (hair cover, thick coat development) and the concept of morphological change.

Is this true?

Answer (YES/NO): YES